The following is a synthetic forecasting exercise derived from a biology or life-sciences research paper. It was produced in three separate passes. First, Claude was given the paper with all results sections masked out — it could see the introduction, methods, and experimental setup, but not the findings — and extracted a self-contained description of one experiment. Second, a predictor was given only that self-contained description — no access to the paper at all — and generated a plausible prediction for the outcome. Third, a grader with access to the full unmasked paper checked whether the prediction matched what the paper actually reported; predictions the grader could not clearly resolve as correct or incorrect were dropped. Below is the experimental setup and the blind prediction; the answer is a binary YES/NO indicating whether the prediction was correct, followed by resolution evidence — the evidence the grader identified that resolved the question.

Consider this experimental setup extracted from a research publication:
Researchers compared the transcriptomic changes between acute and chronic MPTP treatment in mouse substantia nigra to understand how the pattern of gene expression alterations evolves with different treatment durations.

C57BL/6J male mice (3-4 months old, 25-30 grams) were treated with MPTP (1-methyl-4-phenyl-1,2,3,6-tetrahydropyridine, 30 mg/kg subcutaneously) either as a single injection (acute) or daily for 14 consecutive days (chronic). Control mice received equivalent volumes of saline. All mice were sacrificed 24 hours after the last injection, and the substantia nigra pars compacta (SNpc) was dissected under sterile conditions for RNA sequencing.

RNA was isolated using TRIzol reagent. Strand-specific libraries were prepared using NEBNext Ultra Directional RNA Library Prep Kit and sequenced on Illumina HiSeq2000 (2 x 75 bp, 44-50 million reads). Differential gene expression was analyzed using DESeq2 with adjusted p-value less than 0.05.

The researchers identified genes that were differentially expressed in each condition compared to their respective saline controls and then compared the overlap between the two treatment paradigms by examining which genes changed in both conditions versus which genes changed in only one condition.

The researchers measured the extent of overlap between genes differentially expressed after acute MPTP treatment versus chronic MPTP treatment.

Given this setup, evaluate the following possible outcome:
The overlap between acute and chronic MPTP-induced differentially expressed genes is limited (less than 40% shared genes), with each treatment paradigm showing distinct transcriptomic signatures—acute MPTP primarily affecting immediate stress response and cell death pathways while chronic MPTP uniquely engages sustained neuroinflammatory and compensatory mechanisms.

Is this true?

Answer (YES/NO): NO